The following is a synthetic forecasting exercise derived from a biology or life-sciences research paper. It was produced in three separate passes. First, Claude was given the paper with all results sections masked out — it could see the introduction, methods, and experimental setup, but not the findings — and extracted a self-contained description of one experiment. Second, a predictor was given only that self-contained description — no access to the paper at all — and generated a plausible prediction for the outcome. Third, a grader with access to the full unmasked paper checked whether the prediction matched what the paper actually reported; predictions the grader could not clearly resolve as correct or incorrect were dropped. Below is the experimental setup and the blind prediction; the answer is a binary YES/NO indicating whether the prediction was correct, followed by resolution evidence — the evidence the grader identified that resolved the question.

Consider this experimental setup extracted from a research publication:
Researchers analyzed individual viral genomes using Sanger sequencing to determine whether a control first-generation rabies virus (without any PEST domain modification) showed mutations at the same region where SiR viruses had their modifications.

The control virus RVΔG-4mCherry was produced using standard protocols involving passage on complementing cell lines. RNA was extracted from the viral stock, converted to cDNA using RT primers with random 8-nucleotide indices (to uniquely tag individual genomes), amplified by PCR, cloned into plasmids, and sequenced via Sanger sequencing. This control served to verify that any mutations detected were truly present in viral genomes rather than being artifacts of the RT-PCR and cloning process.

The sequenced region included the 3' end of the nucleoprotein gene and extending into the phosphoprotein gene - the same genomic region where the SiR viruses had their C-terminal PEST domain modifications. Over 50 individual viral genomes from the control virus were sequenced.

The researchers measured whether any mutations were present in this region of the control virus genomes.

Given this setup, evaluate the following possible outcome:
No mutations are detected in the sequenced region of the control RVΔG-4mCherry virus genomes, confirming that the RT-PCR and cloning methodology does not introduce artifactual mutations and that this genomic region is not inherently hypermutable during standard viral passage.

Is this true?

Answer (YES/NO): YES